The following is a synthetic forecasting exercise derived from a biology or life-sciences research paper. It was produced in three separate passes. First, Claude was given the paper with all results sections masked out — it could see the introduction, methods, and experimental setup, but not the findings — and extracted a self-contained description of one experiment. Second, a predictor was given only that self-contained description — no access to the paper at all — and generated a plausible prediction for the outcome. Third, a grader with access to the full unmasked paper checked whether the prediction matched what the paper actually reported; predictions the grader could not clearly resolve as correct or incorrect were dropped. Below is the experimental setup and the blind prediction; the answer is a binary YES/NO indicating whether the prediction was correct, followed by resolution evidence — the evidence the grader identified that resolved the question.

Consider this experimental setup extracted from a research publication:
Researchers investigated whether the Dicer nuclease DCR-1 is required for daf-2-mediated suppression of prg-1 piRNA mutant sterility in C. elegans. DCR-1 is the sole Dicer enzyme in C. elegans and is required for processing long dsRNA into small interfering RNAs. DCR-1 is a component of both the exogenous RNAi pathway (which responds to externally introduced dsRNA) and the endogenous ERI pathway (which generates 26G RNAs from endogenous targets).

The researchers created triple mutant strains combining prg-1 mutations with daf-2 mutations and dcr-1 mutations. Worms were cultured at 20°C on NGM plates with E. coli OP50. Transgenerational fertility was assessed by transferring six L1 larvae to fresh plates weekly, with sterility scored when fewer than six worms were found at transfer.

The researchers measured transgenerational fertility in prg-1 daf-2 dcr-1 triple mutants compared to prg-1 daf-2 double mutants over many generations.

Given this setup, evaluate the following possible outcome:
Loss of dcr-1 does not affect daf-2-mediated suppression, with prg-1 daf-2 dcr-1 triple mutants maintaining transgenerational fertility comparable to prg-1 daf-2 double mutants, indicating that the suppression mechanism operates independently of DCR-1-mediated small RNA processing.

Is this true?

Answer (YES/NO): NO